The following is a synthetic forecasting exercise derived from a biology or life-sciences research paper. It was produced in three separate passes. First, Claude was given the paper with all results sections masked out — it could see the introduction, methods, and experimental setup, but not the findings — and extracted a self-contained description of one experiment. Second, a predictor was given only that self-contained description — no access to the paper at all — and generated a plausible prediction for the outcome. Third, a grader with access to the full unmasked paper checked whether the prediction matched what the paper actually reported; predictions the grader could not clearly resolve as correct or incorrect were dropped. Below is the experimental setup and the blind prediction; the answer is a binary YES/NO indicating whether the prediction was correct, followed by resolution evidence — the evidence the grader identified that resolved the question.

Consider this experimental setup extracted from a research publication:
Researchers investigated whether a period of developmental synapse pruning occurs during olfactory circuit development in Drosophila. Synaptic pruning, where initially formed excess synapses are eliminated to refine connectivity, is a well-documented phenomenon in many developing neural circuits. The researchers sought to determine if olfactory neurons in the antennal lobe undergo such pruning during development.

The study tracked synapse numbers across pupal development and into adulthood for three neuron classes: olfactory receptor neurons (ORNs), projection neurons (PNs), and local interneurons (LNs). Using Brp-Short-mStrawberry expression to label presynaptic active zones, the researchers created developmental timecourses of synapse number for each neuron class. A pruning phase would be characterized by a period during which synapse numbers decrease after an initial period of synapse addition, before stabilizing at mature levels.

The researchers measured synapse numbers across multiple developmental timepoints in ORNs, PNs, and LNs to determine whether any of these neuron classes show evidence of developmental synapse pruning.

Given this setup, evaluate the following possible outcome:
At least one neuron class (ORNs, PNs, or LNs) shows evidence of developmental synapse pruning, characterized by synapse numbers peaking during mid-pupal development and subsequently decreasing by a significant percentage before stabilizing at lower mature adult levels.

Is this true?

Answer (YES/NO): NO